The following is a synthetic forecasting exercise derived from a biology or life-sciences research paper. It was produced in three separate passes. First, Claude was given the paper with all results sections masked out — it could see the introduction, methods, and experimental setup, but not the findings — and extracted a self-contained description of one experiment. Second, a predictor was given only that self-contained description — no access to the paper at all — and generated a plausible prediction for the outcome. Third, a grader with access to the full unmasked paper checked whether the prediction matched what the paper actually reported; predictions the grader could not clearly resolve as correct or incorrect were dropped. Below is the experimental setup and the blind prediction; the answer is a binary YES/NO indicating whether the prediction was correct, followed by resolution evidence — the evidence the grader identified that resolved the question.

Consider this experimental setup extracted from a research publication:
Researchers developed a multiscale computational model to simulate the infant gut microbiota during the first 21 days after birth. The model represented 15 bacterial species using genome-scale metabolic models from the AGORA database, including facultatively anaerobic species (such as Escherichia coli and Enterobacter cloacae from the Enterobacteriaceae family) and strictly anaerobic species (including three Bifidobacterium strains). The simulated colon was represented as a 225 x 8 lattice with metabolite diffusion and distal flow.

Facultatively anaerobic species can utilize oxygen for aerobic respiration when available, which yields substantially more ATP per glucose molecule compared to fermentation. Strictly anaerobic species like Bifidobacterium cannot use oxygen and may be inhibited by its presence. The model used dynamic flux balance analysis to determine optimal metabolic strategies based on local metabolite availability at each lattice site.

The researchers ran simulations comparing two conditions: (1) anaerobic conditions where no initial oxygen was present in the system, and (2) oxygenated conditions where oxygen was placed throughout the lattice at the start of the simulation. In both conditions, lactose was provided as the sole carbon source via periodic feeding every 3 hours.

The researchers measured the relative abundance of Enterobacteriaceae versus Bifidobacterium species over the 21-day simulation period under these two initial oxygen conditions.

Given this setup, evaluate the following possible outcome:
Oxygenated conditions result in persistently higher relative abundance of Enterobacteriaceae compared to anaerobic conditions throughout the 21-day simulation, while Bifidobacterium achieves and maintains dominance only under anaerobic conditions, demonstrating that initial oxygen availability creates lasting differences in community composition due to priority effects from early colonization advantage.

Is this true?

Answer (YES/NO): NO